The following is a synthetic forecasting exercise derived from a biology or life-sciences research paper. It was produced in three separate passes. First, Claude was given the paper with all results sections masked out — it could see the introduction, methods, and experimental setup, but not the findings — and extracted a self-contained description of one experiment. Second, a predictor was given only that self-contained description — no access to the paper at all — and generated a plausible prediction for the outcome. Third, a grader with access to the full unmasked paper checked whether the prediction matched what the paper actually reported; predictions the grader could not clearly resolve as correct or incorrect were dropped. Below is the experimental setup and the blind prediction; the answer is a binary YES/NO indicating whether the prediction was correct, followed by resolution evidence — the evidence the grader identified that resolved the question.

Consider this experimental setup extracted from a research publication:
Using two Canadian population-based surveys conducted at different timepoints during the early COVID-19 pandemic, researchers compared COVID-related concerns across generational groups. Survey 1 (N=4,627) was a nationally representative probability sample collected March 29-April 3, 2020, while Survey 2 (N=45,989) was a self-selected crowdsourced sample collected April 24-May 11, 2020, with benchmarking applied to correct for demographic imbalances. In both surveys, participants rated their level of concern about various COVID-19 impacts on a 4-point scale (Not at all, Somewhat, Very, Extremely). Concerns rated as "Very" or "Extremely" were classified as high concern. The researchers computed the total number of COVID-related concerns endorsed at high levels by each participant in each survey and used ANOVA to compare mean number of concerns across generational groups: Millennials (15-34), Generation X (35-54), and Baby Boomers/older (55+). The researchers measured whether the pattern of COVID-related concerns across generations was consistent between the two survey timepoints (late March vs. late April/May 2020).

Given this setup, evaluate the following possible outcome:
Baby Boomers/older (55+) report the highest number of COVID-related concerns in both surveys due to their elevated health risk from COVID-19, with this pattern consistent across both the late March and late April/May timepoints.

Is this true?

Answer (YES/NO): NO